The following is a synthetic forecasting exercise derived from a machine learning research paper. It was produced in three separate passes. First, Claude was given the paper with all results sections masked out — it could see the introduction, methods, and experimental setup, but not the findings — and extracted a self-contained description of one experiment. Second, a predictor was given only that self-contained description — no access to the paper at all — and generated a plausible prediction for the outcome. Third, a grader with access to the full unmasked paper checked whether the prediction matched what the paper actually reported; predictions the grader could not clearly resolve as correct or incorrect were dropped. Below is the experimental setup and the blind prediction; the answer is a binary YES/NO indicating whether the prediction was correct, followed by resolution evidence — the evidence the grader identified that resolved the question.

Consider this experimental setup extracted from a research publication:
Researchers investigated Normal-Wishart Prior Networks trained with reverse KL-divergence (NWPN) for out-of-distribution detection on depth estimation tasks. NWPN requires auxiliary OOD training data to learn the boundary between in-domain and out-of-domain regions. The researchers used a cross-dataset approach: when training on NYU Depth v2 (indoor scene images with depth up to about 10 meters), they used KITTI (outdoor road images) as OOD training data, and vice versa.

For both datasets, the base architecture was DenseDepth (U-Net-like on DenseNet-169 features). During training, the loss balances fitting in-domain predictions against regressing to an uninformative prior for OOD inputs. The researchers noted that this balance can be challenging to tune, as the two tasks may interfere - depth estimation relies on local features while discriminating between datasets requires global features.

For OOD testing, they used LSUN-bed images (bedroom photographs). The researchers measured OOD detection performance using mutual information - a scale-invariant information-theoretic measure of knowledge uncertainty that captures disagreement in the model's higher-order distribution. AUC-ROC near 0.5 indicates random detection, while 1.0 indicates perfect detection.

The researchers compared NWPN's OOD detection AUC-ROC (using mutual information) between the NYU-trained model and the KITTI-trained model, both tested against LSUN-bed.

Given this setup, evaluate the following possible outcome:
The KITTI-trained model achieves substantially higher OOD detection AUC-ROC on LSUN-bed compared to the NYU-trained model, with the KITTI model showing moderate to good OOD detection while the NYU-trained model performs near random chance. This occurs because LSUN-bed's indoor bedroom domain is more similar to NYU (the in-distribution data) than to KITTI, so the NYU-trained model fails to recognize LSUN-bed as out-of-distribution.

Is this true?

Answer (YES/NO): NO